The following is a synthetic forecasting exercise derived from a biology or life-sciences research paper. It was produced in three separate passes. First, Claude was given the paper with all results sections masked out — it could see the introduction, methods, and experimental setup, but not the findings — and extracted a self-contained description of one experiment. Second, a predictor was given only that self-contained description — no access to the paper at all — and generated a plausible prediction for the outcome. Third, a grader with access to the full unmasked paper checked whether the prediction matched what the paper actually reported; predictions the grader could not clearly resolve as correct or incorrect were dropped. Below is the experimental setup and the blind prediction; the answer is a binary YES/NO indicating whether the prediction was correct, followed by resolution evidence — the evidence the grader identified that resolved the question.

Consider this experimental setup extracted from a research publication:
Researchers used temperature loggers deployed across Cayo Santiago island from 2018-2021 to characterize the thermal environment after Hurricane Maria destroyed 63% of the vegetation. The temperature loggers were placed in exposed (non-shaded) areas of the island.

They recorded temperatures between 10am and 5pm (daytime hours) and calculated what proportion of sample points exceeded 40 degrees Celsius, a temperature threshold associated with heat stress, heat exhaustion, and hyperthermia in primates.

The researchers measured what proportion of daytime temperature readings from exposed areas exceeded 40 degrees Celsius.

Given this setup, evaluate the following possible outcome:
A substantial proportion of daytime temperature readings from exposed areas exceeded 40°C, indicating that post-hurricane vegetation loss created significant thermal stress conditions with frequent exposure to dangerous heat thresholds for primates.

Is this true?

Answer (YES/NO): YES